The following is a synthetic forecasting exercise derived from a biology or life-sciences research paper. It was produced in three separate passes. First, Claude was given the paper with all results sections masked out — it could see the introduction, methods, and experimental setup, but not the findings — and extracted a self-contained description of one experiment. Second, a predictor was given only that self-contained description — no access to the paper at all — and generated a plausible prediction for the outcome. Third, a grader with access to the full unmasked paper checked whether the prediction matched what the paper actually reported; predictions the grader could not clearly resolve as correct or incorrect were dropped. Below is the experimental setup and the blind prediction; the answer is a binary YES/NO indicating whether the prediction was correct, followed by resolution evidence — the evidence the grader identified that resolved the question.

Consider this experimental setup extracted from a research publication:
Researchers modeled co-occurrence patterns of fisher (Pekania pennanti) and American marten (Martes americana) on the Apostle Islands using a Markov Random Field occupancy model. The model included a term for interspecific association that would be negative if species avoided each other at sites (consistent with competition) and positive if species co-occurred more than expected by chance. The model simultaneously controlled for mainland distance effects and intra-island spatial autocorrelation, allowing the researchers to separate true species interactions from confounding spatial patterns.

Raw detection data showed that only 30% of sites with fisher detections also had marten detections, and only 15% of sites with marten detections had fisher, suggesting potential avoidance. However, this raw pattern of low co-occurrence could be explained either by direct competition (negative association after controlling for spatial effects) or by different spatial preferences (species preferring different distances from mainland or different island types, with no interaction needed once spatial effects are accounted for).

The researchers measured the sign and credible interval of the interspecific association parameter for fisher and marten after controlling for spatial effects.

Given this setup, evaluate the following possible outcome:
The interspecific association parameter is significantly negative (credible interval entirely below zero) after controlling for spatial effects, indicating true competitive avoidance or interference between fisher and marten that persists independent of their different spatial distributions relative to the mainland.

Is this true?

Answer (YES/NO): NO